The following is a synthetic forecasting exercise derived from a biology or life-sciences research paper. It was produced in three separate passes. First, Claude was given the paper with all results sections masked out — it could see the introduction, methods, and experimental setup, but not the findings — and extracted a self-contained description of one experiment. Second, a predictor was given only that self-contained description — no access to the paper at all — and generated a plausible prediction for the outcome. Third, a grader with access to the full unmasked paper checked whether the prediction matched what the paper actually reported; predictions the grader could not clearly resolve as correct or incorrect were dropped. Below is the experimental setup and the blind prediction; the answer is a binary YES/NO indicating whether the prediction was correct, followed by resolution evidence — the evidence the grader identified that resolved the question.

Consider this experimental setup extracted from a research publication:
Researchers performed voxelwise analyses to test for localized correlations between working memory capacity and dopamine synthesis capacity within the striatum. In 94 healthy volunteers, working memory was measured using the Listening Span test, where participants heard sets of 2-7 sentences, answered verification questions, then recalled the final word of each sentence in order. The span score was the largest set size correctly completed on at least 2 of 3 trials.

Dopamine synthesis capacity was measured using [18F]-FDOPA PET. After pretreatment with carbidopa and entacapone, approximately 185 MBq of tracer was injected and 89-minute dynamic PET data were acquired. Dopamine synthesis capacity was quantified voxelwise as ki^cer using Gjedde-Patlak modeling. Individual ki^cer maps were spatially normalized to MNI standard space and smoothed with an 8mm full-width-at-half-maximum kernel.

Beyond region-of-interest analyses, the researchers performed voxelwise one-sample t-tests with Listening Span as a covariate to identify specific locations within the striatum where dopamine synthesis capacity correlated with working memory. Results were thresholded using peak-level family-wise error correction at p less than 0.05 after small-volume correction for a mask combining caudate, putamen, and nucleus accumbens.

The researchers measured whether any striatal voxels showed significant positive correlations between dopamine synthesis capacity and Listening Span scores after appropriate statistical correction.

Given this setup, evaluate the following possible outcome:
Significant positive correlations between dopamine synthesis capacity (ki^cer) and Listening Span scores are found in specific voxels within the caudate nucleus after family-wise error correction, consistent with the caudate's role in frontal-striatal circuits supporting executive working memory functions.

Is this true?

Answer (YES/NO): NO